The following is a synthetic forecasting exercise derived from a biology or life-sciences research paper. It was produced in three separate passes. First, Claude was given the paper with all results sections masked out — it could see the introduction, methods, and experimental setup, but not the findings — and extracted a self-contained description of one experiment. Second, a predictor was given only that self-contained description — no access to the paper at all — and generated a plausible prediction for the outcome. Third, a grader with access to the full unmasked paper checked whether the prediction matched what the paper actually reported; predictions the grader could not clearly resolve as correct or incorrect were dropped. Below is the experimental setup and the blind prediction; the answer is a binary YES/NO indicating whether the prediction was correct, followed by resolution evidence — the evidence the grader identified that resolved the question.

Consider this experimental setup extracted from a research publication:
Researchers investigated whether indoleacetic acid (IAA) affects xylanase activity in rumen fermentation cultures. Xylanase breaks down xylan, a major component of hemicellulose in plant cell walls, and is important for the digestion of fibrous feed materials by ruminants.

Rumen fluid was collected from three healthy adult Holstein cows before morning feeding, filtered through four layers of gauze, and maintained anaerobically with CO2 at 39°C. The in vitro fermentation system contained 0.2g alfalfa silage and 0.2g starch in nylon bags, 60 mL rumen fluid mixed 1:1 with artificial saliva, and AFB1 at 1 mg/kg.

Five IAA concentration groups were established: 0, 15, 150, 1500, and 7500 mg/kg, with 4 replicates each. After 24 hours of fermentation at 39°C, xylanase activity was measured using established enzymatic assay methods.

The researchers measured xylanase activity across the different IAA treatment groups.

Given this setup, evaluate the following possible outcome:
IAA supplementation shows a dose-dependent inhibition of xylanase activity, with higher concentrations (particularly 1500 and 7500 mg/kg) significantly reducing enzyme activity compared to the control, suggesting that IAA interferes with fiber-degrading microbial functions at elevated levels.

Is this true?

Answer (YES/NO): NO